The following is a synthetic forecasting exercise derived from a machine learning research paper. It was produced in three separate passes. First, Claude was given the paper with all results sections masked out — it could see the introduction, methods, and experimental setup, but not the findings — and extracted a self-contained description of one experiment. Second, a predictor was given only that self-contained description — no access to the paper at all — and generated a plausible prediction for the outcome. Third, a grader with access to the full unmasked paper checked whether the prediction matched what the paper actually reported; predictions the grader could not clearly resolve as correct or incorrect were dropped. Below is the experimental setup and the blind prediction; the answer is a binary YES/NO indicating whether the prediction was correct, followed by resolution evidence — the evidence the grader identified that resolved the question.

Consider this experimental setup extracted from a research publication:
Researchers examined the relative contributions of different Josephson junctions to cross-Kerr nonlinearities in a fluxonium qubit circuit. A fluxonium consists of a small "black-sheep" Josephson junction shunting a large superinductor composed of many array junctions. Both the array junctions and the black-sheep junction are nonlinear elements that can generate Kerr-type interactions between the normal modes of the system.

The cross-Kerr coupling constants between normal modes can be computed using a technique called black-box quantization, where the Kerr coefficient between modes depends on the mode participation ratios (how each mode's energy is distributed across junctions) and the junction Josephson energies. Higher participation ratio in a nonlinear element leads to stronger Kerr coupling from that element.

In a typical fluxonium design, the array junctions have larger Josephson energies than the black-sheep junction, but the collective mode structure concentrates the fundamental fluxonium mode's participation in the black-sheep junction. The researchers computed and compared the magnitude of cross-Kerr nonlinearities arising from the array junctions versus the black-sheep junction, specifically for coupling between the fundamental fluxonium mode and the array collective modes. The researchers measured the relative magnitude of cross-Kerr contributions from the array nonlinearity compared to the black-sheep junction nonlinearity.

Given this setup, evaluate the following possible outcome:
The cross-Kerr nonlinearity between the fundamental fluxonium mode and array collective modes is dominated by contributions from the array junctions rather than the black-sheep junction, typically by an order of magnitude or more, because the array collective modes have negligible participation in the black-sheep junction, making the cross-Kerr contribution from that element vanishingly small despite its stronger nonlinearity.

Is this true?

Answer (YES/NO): NO